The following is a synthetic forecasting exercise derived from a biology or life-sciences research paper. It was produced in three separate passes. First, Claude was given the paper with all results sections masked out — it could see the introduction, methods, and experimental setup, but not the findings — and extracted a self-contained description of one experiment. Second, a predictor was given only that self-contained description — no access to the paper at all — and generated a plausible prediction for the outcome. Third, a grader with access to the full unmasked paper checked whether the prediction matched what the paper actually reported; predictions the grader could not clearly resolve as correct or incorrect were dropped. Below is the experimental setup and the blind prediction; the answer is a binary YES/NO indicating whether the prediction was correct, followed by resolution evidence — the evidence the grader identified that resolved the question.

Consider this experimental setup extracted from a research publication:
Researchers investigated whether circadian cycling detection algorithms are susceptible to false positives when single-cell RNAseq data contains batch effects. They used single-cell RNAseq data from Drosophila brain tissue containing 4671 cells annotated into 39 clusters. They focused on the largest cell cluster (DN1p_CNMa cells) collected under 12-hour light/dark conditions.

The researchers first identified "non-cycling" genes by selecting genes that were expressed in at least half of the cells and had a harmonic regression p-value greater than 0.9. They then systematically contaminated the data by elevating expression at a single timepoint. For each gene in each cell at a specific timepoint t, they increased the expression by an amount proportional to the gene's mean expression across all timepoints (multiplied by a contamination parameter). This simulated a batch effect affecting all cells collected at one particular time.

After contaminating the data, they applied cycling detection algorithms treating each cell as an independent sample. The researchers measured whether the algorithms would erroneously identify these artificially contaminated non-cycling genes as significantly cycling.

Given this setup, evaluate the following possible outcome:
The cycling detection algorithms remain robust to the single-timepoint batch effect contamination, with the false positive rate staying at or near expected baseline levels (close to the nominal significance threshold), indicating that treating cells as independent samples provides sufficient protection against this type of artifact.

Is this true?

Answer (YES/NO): NO